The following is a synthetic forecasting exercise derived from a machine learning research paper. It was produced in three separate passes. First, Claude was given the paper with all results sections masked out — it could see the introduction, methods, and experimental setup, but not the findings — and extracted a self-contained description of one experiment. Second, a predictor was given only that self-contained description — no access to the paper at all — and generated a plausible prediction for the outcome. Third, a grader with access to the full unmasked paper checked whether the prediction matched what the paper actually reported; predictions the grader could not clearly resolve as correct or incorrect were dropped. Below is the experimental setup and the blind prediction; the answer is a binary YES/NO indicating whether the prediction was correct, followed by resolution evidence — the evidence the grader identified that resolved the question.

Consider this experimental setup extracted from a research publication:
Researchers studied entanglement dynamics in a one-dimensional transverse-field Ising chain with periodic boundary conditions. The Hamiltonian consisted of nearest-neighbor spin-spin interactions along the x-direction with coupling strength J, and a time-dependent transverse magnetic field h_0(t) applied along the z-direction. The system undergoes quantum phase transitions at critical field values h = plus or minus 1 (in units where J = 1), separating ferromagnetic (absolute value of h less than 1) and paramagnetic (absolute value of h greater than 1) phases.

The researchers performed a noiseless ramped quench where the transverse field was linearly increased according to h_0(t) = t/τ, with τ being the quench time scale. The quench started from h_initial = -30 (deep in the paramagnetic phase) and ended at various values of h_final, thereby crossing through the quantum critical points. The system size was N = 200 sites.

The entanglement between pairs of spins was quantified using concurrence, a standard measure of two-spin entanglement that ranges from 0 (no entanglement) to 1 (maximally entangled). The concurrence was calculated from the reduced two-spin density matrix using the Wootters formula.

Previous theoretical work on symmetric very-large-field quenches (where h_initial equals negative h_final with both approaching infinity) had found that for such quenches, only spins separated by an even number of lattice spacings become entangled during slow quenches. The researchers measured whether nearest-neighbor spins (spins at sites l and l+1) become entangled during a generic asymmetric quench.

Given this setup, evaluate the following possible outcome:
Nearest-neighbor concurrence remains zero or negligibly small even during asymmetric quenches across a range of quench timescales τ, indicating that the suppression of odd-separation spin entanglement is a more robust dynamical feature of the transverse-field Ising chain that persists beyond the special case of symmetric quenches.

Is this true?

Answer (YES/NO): NO